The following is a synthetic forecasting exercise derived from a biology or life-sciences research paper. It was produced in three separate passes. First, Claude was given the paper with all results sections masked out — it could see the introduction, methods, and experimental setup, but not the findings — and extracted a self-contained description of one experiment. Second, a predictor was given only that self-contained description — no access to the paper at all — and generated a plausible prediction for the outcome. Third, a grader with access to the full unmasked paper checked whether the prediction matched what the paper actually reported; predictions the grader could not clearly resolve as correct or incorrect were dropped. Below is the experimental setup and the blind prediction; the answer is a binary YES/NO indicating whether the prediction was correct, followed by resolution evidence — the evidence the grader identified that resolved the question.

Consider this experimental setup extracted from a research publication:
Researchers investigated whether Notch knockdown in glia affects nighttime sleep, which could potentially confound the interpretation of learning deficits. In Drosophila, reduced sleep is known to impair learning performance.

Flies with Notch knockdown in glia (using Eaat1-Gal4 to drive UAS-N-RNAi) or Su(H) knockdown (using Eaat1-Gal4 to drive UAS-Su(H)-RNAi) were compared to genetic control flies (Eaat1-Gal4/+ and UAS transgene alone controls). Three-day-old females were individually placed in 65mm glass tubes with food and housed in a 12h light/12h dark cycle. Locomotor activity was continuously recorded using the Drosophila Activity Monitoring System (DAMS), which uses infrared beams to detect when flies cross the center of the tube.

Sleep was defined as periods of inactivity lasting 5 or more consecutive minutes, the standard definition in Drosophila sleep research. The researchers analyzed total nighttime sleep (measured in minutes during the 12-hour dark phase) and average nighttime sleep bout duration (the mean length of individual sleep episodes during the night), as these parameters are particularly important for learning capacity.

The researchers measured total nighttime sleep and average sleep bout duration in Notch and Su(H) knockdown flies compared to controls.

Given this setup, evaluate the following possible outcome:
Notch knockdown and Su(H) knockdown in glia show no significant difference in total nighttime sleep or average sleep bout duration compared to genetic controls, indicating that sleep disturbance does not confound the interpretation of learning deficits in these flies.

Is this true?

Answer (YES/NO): YES